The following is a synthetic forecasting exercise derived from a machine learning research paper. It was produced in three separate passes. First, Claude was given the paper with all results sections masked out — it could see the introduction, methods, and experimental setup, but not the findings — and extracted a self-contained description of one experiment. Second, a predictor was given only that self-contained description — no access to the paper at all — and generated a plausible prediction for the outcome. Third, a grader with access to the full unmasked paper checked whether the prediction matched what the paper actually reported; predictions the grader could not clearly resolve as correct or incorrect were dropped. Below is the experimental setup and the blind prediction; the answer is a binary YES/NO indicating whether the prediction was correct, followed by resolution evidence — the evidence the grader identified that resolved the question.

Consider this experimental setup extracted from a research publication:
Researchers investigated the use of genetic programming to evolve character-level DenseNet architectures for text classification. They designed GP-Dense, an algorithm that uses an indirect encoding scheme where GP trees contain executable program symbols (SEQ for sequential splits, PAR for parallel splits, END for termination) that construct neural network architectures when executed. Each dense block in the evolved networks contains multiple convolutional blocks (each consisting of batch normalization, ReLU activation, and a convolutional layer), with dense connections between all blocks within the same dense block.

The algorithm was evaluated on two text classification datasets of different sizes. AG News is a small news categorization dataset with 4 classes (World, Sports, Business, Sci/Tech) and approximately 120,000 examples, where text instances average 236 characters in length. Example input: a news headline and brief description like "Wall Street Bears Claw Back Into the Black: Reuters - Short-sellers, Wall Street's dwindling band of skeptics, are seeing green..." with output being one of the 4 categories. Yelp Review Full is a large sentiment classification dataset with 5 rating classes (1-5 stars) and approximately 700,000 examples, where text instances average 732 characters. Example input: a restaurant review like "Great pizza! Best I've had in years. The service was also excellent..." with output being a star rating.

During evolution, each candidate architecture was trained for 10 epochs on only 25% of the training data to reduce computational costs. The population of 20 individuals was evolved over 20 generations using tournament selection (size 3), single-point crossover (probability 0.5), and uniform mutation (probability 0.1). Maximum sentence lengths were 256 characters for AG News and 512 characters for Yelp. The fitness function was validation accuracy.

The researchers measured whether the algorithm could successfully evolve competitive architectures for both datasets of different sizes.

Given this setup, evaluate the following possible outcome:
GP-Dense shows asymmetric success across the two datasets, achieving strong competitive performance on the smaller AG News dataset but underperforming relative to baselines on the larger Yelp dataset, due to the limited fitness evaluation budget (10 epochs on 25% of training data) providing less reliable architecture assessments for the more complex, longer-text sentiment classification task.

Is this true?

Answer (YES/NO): YES